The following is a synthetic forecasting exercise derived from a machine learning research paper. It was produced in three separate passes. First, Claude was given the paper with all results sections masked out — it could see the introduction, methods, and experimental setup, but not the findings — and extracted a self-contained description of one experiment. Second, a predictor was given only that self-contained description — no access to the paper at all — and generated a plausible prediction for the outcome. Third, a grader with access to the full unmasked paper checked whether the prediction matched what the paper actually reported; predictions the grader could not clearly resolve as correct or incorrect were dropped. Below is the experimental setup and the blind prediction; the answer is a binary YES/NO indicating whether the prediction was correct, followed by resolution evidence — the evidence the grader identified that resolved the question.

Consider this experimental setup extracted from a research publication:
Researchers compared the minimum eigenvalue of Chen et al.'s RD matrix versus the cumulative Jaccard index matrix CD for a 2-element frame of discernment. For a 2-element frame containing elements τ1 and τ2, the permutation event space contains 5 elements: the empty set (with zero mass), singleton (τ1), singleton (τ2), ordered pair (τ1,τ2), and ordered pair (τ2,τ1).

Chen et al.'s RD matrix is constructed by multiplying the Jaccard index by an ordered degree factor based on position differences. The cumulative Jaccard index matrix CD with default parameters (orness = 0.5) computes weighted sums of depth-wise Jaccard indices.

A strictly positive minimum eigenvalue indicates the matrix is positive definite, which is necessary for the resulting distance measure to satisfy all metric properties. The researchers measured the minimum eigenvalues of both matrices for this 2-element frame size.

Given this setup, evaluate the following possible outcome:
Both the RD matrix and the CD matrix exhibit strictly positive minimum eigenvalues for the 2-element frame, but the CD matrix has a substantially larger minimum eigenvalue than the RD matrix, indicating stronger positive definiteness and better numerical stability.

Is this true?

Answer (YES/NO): NO